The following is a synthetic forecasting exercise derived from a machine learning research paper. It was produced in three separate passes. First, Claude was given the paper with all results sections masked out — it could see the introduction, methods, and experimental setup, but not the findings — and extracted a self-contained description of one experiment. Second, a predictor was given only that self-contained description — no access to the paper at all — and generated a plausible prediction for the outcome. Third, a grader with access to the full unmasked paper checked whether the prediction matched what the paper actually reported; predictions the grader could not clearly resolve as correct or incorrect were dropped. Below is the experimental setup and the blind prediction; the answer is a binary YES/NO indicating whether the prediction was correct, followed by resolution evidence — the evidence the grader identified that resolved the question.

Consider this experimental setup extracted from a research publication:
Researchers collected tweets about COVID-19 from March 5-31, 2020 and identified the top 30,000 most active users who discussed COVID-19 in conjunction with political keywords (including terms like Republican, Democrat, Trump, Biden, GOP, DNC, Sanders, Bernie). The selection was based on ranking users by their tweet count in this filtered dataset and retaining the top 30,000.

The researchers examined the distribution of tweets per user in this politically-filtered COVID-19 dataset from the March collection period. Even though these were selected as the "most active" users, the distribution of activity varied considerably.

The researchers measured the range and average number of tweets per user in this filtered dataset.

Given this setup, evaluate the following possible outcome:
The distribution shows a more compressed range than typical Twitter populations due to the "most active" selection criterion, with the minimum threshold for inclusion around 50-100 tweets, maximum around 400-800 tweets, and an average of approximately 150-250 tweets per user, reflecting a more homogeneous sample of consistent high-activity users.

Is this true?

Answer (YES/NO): NO